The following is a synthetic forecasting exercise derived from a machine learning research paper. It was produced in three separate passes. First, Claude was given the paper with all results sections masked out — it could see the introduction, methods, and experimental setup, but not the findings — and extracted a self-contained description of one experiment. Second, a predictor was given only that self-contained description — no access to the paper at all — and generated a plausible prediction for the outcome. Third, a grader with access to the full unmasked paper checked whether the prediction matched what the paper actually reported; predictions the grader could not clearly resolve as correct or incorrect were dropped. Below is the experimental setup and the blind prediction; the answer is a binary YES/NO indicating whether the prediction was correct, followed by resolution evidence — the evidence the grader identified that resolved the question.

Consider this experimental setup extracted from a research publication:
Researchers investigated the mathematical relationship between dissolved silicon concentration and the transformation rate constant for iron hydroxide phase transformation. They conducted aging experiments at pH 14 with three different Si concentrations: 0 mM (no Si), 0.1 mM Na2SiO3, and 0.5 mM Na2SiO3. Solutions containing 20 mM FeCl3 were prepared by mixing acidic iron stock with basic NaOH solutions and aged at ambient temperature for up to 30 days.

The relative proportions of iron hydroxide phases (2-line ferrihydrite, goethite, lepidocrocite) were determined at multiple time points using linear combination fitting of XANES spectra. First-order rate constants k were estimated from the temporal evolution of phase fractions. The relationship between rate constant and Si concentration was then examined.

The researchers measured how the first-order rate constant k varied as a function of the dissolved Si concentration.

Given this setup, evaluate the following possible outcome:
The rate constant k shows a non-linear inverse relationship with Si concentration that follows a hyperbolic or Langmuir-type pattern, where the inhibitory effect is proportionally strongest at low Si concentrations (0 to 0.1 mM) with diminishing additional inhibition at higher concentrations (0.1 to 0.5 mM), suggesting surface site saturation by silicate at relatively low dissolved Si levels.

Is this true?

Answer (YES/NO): NO